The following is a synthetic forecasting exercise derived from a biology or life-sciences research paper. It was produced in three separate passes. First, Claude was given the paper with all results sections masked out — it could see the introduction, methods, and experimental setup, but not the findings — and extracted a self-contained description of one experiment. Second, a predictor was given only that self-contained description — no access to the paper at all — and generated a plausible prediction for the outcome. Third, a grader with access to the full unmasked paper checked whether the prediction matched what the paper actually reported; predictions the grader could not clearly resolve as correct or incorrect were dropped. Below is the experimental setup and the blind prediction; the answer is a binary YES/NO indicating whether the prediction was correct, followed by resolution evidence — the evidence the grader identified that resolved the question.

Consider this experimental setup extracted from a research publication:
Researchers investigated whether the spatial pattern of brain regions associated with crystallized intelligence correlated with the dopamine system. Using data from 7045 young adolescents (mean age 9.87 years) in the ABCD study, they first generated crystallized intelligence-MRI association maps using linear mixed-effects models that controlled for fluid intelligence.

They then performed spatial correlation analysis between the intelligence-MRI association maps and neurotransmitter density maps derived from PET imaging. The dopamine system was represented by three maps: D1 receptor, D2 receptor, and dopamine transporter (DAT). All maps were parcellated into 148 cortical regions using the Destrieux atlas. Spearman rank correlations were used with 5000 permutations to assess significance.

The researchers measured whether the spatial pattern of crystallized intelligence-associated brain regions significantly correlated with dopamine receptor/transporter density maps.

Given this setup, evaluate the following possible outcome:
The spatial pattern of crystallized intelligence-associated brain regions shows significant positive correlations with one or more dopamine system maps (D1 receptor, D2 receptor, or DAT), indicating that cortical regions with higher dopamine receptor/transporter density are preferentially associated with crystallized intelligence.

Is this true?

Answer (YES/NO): YES